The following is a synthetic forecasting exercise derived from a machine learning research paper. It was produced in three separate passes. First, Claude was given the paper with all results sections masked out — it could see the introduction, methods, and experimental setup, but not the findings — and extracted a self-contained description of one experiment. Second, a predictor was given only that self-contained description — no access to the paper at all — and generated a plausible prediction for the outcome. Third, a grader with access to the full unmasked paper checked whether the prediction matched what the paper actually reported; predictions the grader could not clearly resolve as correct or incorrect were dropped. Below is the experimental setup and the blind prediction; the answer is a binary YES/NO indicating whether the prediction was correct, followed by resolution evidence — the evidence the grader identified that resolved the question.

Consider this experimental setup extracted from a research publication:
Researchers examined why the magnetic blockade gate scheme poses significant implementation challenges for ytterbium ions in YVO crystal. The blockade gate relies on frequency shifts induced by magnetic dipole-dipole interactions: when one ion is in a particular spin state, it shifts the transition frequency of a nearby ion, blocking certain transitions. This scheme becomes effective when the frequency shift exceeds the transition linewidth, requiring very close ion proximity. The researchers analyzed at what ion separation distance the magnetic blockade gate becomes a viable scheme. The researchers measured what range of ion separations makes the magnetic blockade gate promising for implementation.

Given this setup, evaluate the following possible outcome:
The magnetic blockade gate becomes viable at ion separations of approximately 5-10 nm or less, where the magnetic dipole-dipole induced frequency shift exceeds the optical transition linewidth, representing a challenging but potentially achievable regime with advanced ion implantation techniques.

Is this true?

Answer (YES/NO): NO